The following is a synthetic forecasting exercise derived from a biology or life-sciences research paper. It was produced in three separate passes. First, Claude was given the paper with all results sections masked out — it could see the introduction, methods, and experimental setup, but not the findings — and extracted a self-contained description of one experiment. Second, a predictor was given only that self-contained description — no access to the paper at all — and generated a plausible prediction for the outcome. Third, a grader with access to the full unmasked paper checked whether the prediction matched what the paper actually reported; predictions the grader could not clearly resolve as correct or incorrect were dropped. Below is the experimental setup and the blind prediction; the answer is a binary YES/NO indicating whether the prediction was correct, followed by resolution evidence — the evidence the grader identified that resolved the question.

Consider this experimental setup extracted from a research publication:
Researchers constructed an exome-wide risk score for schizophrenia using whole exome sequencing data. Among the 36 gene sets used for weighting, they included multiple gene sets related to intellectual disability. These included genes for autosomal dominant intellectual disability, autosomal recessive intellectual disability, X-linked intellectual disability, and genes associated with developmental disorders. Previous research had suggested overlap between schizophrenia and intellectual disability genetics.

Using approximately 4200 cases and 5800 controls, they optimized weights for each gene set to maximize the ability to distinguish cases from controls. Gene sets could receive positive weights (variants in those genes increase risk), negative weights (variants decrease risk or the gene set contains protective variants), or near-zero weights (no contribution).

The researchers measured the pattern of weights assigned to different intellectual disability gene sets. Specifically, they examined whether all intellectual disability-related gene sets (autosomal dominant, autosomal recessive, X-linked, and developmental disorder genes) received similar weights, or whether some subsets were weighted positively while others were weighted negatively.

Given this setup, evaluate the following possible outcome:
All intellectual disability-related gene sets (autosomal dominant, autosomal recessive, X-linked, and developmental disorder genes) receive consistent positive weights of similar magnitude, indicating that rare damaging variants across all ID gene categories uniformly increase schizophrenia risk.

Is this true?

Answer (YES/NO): NO